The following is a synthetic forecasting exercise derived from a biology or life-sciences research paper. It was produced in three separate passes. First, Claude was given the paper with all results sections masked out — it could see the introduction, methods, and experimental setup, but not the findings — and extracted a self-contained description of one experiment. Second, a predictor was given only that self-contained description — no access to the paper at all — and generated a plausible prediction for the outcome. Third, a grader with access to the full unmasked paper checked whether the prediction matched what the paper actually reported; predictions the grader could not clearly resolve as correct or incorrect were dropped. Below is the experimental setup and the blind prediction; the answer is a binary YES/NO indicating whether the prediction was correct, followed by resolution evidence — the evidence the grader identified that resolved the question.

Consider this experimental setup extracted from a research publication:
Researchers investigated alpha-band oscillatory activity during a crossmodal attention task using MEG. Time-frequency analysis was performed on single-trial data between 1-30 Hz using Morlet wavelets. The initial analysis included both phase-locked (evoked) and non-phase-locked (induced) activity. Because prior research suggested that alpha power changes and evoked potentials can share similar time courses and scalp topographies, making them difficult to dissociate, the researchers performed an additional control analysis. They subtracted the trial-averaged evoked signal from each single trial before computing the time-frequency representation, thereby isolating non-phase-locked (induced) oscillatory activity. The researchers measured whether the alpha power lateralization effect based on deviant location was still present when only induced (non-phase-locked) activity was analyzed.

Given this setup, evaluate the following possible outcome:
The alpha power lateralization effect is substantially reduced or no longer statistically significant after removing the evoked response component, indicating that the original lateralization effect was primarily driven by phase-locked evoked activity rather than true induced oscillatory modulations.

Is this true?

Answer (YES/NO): NO